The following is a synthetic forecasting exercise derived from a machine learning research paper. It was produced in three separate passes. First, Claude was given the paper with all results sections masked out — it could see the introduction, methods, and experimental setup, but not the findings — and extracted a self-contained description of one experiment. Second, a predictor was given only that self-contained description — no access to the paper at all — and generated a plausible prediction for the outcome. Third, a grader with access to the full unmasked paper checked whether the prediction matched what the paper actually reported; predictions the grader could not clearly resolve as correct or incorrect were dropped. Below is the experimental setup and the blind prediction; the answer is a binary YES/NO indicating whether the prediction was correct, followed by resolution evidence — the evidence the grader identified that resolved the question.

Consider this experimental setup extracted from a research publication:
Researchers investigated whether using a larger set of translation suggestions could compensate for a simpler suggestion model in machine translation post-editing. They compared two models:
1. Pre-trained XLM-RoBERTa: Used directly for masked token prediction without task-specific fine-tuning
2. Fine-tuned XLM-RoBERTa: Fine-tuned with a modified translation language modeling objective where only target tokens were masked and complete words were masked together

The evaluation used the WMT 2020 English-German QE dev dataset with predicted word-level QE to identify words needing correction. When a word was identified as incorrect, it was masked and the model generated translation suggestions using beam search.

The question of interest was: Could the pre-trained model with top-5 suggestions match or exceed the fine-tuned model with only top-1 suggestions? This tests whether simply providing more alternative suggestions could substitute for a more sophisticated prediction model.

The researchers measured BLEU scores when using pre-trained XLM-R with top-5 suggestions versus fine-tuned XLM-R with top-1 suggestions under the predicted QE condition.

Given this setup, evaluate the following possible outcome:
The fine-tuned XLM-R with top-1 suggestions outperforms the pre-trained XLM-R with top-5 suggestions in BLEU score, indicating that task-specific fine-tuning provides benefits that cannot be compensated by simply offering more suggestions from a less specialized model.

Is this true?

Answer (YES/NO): YES